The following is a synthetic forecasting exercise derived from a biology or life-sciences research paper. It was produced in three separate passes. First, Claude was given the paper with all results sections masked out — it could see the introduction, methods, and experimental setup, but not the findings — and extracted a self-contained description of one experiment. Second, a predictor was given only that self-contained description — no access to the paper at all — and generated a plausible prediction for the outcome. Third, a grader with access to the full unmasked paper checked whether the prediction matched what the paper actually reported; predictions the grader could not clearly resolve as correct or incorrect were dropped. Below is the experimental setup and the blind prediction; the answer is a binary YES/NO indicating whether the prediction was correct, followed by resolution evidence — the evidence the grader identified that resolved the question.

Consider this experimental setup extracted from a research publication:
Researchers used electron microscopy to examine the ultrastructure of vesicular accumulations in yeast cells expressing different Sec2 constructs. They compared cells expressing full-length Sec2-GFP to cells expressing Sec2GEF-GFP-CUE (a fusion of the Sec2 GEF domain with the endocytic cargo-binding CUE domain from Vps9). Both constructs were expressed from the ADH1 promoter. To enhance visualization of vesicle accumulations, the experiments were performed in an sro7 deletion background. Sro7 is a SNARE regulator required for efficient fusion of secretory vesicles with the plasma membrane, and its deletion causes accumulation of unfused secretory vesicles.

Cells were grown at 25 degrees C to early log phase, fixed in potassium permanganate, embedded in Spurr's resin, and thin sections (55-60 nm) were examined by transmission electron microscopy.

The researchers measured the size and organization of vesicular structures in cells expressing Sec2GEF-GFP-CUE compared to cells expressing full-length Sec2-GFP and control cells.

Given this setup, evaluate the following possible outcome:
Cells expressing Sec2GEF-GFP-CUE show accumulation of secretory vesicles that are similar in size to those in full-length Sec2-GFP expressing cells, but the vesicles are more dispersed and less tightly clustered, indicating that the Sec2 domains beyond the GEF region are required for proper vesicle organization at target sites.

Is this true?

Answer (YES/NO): NO